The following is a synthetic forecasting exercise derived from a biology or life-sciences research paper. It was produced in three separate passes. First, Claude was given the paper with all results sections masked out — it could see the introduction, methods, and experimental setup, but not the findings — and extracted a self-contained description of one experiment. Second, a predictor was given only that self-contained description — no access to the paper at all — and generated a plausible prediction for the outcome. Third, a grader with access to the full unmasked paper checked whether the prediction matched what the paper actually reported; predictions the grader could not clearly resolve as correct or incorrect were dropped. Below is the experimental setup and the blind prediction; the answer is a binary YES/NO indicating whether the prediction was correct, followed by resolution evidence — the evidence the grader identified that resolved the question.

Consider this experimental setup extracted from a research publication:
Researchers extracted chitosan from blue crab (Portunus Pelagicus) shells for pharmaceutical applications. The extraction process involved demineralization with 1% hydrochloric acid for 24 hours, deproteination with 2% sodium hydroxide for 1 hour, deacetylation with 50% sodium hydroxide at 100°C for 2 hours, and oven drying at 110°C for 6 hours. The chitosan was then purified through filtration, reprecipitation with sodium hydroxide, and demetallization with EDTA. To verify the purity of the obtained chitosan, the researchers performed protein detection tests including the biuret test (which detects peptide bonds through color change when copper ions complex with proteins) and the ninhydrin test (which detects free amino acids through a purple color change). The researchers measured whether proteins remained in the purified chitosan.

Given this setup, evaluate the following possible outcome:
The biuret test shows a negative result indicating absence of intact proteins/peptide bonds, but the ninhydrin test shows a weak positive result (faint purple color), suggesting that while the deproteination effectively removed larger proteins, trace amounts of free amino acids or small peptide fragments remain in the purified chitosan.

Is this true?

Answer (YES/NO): NO